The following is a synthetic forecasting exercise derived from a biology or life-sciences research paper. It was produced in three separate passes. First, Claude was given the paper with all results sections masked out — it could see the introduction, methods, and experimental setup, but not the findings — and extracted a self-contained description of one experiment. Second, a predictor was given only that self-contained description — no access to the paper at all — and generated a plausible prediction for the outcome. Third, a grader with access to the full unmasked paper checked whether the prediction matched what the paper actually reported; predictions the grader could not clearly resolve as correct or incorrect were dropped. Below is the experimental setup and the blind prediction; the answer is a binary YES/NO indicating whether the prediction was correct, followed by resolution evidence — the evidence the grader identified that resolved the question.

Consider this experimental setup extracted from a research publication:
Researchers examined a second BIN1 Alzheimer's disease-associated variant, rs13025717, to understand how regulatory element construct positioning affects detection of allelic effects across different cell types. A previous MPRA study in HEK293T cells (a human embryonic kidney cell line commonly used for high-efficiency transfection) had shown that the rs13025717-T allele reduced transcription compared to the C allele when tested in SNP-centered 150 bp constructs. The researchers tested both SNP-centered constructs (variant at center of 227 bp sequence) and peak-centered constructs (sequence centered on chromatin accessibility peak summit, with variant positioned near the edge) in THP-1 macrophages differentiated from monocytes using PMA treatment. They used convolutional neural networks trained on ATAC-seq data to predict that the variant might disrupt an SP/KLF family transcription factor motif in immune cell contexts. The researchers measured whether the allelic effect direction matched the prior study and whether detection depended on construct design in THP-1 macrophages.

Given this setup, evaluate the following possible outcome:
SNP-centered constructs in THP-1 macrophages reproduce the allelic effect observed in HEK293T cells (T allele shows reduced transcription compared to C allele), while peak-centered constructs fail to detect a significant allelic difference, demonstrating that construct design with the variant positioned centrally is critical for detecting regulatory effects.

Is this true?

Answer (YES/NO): YES